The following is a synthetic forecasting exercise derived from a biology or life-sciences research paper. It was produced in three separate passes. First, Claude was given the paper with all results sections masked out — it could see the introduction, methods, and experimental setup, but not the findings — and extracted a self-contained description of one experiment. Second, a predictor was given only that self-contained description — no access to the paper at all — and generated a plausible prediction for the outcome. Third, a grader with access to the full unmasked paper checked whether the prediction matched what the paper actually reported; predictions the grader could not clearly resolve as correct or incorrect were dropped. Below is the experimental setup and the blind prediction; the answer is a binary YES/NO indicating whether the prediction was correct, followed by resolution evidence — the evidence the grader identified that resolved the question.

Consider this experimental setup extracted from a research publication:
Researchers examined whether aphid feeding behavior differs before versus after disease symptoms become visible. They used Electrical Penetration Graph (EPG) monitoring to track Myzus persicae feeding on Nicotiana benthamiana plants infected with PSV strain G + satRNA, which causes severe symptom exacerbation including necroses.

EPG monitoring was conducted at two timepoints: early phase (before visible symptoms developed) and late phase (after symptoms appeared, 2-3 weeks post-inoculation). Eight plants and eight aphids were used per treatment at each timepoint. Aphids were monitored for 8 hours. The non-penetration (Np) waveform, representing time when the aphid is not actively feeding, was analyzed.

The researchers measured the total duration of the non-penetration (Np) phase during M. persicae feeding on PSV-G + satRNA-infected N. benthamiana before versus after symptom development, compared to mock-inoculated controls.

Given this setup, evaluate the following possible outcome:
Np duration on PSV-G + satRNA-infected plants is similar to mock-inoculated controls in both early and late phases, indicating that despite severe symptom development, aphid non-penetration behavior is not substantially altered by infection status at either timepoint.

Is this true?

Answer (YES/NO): NO